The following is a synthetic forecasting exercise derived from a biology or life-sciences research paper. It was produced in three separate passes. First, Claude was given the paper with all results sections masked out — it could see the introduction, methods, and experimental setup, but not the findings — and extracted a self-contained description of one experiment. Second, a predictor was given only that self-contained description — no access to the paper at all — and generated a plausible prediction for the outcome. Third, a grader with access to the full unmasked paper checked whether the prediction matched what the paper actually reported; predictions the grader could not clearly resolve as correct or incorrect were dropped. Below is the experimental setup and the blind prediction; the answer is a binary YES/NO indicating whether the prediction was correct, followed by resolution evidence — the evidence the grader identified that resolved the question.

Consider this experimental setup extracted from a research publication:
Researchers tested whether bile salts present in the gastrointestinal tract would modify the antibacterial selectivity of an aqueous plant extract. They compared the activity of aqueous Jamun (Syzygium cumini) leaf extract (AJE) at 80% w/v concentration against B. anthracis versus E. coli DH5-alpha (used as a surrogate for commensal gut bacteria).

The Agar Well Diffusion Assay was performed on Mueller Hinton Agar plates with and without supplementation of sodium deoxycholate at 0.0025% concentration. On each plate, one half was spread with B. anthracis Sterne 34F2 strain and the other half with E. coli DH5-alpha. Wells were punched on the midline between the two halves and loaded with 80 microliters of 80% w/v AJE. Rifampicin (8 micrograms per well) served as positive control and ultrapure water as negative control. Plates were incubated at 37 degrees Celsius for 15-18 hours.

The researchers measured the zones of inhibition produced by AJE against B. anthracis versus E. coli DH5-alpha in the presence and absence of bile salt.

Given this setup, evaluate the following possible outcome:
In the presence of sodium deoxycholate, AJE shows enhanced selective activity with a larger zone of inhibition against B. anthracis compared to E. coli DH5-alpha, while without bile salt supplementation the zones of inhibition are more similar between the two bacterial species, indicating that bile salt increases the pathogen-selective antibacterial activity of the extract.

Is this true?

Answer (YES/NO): NO